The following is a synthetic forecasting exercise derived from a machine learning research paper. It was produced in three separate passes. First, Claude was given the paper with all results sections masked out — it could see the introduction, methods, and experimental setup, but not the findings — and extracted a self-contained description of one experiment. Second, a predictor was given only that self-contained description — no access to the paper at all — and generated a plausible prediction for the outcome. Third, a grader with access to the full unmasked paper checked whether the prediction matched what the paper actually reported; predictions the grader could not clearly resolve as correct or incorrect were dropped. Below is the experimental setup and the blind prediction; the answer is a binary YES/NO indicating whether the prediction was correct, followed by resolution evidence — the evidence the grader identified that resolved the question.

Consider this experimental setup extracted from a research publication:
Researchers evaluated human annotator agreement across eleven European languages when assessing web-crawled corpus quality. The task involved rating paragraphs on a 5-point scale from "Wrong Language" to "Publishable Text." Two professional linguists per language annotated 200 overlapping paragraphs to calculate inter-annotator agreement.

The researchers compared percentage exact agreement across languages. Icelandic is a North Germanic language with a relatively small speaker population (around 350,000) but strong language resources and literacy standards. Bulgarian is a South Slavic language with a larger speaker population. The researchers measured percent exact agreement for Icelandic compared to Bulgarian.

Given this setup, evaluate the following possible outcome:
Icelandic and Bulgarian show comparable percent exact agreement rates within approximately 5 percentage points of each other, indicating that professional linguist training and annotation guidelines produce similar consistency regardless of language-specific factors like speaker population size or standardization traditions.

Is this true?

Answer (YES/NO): NO